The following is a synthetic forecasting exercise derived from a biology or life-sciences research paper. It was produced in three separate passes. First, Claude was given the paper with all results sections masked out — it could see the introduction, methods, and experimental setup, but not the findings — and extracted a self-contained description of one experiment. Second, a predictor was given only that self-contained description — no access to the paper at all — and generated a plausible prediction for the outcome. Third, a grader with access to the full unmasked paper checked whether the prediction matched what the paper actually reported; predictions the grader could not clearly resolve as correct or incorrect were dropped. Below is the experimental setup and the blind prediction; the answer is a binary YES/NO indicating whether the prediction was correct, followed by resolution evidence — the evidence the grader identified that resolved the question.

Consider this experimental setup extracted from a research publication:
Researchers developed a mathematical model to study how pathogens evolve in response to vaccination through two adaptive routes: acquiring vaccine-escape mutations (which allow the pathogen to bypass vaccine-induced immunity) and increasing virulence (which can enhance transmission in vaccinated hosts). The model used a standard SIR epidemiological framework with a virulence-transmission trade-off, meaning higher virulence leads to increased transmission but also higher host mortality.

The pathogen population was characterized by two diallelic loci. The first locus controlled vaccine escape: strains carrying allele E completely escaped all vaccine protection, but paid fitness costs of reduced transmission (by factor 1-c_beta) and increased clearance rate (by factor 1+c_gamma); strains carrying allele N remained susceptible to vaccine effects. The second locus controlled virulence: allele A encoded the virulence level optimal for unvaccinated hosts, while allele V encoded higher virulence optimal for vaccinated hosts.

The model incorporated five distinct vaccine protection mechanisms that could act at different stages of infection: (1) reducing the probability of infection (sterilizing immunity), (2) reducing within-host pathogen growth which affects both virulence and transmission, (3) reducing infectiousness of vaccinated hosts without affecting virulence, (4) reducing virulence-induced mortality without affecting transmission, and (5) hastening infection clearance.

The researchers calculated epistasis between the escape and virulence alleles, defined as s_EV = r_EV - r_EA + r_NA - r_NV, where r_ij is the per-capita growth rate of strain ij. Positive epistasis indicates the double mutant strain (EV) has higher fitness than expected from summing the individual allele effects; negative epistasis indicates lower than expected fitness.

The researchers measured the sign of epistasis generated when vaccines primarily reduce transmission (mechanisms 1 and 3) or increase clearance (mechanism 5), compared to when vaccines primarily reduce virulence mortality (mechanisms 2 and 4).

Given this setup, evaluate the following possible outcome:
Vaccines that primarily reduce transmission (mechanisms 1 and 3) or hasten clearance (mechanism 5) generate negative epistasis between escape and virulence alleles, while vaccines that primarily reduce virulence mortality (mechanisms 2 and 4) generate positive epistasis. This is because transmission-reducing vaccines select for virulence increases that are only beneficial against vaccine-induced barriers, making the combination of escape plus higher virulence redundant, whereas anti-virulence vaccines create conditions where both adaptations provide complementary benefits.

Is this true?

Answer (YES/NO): NO